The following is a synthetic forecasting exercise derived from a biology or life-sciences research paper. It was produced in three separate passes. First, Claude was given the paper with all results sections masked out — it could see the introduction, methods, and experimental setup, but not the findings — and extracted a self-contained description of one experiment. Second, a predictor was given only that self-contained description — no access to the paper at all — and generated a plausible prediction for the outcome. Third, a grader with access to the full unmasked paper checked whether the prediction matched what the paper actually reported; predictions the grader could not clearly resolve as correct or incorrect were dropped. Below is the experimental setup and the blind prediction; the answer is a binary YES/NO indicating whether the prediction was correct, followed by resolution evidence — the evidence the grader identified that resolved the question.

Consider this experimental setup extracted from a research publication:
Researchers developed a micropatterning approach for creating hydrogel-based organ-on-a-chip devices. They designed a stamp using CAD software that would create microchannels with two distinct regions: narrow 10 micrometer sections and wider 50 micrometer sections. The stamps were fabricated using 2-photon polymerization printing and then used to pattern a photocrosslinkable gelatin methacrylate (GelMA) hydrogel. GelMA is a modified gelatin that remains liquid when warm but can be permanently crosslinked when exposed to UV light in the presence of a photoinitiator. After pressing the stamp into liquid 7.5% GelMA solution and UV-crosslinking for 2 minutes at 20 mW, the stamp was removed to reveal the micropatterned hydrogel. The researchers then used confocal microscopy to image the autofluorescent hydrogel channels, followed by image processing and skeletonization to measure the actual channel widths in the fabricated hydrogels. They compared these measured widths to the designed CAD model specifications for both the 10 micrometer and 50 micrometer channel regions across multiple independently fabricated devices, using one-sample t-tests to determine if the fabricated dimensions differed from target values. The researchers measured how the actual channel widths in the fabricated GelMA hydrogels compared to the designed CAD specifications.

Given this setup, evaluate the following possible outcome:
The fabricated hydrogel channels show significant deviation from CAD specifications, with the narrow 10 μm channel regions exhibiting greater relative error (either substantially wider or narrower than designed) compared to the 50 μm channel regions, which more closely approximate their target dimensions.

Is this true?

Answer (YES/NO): YES